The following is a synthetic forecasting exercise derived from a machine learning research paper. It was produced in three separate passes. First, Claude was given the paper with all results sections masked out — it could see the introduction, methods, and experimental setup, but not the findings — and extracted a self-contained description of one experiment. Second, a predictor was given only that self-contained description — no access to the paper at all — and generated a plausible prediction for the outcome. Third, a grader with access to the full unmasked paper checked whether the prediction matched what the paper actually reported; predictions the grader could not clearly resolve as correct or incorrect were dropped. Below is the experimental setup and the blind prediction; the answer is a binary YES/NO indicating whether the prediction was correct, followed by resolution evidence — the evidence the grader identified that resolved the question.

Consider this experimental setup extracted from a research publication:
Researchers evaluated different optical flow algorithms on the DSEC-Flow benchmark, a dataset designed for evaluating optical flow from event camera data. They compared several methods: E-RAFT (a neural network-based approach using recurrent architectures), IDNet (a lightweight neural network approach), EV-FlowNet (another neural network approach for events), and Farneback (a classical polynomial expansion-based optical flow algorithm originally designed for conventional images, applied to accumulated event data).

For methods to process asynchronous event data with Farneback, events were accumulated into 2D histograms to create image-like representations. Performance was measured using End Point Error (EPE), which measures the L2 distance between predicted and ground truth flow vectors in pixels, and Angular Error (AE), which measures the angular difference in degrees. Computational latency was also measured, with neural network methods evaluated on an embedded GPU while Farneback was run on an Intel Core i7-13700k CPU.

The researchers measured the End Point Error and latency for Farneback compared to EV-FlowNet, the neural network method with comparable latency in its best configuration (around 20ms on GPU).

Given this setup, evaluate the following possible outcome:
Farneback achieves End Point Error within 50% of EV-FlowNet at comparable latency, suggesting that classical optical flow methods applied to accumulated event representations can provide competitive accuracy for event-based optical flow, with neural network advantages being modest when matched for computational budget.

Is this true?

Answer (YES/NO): YES